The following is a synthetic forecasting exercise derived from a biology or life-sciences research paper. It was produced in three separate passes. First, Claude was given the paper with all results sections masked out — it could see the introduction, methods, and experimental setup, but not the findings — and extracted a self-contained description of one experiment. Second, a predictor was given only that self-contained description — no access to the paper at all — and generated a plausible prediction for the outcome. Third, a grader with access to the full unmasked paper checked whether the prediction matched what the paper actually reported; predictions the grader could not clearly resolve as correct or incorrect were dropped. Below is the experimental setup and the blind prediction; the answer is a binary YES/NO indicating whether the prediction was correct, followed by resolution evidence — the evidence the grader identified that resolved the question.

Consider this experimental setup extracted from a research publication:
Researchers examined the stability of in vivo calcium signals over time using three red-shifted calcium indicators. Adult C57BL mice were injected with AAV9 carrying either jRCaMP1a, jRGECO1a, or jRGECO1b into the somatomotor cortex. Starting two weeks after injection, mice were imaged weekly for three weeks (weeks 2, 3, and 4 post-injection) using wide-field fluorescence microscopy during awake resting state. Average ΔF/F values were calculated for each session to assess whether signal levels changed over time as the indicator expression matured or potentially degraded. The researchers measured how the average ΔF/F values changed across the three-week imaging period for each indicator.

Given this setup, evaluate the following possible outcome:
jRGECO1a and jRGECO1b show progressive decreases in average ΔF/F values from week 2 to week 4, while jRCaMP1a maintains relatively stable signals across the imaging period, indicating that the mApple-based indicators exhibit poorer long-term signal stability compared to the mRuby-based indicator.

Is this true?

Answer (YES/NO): NO